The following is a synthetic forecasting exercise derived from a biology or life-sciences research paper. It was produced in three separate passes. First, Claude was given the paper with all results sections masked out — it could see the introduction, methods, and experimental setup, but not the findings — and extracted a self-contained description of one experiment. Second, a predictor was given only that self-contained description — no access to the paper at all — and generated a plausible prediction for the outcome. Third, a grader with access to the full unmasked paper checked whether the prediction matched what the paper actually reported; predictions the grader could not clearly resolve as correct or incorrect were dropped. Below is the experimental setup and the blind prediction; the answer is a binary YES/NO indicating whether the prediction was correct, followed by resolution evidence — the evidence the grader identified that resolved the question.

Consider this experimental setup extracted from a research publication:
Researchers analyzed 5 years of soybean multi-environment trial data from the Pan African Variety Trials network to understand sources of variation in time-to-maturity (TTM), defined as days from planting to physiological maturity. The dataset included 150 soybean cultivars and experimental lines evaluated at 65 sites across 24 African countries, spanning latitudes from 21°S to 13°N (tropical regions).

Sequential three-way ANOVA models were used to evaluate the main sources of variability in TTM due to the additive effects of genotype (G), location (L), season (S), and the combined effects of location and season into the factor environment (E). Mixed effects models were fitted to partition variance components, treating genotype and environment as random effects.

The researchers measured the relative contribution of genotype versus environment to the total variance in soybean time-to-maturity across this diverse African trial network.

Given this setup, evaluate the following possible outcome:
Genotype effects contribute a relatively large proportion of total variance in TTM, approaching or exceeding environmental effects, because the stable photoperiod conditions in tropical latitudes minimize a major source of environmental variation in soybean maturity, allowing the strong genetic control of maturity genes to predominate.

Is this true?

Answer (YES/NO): NO